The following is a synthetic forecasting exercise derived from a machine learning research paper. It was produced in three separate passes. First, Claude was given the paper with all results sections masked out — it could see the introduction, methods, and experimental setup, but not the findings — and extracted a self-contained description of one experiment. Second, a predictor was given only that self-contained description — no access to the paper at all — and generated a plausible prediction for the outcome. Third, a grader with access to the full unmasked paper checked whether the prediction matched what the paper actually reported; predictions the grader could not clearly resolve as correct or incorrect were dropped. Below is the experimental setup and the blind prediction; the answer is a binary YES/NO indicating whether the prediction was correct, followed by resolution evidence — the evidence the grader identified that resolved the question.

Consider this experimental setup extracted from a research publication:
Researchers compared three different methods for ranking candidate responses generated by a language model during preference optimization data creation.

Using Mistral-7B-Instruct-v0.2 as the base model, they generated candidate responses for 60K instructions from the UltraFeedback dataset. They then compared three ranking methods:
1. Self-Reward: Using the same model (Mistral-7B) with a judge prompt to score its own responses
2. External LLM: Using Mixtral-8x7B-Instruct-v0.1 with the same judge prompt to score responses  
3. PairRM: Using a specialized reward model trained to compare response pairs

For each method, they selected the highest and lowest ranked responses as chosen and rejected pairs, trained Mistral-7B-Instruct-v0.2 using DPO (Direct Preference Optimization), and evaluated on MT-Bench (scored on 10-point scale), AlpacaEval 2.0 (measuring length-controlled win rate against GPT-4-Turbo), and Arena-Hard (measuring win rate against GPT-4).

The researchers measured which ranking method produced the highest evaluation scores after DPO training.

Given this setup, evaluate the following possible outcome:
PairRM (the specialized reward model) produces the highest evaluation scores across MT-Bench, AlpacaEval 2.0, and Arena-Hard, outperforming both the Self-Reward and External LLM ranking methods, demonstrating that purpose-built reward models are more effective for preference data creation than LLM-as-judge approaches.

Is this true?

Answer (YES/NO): YES